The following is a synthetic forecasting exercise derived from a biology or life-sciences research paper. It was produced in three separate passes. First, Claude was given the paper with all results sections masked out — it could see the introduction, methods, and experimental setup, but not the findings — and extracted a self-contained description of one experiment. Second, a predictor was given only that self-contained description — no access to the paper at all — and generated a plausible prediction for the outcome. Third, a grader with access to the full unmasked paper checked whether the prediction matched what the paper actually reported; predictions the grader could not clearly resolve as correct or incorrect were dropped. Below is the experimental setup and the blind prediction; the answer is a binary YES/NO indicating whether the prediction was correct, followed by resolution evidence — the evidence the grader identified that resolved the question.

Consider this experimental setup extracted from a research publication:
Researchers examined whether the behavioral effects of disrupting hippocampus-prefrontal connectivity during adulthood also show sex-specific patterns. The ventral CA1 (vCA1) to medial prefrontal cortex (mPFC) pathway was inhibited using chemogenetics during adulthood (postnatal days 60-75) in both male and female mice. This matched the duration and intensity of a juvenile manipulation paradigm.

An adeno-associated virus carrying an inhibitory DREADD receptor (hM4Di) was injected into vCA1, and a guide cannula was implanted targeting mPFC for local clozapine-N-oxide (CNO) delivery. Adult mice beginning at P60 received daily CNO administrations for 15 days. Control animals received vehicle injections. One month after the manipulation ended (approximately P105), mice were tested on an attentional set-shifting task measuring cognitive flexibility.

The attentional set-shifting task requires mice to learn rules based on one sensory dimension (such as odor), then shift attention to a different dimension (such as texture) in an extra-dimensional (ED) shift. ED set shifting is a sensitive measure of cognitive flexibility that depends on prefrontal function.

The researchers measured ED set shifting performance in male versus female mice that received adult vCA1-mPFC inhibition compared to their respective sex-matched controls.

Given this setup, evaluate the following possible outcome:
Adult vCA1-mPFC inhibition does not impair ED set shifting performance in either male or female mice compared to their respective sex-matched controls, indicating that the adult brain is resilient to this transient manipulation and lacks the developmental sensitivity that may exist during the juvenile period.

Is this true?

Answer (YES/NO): YES